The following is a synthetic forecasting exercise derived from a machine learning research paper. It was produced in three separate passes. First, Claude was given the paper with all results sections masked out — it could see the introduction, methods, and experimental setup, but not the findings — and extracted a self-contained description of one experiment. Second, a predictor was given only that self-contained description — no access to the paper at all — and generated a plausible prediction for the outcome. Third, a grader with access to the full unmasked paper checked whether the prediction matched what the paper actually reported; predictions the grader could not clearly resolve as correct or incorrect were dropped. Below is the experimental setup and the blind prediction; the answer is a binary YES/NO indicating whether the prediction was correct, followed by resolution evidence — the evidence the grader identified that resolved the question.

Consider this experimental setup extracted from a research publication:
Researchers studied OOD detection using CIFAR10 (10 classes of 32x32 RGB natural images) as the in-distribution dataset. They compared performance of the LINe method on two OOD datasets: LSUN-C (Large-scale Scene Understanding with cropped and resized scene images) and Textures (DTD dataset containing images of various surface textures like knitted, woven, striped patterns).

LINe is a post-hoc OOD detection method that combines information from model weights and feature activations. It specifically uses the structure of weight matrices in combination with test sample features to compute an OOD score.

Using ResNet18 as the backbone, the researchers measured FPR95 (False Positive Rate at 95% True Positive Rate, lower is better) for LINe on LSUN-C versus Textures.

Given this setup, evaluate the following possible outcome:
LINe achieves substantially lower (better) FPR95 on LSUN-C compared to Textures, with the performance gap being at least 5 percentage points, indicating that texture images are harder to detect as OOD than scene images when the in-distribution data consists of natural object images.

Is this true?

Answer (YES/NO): YES